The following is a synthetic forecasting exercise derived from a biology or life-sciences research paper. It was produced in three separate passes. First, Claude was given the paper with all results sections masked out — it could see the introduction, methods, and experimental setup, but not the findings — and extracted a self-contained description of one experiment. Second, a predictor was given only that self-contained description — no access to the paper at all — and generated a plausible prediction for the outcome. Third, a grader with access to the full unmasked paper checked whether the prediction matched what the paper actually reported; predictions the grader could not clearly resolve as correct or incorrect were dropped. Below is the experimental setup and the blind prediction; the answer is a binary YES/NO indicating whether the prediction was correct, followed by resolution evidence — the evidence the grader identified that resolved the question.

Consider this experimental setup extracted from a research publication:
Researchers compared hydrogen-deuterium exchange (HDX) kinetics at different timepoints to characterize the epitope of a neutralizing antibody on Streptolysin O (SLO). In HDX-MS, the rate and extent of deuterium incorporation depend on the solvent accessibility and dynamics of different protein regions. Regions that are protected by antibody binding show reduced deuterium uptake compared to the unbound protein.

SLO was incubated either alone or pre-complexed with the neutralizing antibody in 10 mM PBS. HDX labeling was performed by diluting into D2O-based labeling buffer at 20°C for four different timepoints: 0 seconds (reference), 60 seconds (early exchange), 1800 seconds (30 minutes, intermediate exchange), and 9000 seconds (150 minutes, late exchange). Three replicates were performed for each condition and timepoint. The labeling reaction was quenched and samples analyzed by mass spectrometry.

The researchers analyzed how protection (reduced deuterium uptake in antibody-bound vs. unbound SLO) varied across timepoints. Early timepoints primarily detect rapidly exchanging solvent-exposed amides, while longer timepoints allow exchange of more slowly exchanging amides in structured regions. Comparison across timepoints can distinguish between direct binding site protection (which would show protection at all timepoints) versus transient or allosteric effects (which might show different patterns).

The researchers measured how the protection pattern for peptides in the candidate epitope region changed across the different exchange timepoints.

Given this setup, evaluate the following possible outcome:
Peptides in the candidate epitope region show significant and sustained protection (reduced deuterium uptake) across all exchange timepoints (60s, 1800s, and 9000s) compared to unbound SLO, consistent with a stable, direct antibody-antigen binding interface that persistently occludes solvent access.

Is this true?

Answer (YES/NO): YES